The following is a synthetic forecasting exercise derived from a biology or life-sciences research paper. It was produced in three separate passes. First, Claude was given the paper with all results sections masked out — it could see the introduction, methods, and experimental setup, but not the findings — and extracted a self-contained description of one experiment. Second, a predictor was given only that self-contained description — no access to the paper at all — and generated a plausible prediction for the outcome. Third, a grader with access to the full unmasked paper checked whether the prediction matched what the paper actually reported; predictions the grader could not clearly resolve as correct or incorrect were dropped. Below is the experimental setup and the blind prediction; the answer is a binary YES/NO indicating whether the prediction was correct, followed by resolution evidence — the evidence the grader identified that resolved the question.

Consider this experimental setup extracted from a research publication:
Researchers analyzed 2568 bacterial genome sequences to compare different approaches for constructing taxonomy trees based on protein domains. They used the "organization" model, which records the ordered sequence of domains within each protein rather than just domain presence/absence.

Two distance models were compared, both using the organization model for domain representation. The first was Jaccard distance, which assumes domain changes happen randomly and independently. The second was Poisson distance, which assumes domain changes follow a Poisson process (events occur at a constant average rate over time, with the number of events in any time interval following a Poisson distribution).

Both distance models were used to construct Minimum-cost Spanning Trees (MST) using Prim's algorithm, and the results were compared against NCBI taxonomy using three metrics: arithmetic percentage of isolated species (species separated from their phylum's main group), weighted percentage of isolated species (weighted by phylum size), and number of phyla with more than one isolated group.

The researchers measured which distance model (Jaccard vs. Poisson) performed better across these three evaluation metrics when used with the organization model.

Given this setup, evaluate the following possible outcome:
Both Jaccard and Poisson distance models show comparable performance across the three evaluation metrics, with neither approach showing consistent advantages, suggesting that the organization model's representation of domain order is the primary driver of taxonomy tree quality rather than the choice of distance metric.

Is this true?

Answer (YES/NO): NO